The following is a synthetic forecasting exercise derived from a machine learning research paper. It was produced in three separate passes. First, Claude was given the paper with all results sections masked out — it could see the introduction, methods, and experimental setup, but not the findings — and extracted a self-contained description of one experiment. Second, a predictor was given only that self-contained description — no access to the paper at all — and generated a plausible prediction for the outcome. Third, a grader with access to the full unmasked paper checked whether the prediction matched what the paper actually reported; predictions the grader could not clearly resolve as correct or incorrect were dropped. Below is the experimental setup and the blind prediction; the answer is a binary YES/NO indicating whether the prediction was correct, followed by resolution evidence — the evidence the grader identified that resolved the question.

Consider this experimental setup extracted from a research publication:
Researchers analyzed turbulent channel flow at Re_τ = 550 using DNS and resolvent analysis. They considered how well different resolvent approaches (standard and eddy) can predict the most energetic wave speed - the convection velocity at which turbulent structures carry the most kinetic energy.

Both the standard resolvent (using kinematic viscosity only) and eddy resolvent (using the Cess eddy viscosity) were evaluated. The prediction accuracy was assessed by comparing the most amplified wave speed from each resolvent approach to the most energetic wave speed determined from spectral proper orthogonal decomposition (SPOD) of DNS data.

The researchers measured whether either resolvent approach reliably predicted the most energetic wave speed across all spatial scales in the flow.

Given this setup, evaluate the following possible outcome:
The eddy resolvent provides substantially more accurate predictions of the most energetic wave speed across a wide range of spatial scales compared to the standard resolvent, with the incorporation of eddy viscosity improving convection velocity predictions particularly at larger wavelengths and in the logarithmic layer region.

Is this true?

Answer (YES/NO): NO